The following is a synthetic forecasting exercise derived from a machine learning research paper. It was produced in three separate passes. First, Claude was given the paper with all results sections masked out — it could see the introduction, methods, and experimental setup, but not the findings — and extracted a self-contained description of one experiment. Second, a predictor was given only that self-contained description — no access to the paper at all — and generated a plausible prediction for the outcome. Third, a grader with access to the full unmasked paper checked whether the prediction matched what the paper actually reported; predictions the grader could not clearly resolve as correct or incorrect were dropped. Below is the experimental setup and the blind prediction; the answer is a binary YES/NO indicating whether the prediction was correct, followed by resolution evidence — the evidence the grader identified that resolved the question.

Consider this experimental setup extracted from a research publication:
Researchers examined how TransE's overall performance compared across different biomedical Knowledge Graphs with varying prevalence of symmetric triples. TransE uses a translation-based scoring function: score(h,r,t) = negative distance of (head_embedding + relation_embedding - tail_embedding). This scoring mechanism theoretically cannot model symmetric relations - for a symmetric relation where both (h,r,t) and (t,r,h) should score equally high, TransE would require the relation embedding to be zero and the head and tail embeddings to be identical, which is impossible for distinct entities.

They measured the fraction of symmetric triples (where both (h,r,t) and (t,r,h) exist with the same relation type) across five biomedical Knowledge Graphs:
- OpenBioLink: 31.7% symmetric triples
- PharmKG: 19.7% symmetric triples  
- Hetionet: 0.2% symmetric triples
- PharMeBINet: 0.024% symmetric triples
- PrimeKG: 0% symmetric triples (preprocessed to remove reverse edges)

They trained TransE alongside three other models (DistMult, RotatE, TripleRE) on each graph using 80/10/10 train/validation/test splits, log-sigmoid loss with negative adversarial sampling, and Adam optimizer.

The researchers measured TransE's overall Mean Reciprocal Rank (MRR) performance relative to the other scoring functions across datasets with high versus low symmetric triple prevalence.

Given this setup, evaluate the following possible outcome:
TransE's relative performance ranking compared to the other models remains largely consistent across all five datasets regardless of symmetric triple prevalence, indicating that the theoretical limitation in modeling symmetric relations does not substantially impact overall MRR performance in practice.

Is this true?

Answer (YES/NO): NO